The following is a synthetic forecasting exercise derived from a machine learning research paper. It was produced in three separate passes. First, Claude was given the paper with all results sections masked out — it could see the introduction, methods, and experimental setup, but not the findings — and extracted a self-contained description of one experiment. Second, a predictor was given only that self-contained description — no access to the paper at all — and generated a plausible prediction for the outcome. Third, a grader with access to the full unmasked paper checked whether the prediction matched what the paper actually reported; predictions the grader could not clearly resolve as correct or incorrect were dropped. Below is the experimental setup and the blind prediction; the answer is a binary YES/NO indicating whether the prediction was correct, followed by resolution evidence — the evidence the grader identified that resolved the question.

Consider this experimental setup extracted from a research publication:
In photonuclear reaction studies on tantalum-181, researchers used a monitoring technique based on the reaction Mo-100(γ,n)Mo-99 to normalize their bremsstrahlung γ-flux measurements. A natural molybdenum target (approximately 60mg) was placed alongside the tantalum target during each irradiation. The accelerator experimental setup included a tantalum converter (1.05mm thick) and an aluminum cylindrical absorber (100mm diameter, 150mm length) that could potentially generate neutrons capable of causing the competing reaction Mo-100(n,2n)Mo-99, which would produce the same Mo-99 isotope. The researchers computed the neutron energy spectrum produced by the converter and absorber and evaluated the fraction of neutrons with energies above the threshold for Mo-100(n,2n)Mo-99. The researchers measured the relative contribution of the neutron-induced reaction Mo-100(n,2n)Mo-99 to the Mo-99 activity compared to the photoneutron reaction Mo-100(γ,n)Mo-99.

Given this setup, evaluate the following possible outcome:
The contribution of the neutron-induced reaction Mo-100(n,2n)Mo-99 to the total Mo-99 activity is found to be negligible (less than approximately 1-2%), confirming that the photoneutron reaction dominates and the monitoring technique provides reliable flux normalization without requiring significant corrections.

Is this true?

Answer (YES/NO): YES